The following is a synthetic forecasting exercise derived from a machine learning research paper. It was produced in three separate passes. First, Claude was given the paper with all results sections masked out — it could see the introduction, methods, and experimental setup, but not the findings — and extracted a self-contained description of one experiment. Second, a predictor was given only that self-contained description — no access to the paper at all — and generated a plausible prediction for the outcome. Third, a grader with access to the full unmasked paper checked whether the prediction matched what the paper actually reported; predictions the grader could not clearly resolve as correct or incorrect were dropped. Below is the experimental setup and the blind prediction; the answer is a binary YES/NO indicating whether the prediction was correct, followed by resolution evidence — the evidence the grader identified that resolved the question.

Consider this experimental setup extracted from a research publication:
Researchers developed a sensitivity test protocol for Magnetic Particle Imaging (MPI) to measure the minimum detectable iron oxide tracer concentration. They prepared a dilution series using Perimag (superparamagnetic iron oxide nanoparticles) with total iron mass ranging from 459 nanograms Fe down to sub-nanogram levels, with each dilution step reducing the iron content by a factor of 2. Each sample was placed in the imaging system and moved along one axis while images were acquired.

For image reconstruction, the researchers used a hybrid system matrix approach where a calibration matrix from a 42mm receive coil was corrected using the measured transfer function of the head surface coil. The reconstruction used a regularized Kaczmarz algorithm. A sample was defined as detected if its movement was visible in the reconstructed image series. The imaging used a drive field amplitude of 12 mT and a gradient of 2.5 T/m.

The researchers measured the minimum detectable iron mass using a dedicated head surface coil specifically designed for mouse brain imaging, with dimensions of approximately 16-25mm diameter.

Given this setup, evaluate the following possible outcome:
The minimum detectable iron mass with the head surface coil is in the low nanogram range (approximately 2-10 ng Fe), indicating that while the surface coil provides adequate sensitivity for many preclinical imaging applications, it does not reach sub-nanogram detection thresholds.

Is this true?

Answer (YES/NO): NO